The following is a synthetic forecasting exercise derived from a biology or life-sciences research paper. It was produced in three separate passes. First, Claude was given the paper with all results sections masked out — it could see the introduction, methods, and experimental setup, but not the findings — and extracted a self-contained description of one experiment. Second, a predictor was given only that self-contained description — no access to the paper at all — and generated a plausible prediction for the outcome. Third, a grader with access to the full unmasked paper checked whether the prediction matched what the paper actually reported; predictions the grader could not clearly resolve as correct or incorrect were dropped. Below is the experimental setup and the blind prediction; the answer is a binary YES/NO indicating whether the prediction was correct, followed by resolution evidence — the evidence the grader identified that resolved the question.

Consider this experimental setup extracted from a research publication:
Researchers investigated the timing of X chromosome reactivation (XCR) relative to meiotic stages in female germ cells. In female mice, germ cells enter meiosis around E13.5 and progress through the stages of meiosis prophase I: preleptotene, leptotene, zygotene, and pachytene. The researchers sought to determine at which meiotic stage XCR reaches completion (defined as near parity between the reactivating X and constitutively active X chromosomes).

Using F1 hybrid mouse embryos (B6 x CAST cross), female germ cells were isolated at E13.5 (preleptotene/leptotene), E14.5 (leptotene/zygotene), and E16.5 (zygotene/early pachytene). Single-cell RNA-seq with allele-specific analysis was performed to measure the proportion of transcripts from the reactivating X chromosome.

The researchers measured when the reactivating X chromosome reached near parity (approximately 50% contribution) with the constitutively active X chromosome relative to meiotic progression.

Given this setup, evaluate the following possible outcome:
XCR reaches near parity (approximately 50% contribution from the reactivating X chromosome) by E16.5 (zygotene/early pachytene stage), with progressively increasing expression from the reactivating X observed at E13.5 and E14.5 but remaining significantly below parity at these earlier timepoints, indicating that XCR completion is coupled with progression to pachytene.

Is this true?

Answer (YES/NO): YES